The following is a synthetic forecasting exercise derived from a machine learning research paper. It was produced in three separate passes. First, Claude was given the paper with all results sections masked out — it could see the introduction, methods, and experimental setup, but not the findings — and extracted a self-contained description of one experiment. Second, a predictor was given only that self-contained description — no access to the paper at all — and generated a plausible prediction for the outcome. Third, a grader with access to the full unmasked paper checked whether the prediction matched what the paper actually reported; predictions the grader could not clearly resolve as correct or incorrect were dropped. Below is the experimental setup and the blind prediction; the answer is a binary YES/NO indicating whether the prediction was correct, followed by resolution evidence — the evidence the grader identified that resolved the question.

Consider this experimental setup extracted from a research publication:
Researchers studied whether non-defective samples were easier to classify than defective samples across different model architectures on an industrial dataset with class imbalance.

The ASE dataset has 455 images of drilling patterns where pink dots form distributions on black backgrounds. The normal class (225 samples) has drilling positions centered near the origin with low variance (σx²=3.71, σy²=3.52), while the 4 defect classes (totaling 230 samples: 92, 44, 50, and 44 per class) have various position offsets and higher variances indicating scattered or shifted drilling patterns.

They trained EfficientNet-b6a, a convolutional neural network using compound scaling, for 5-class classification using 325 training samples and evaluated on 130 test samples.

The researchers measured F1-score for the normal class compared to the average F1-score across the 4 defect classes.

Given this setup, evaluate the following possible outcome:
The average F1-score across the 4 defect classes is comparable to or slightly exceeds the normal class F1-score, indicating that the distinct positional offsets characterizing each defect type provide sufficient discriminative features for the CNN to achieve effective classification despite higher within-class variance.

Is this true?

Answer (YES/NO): NO